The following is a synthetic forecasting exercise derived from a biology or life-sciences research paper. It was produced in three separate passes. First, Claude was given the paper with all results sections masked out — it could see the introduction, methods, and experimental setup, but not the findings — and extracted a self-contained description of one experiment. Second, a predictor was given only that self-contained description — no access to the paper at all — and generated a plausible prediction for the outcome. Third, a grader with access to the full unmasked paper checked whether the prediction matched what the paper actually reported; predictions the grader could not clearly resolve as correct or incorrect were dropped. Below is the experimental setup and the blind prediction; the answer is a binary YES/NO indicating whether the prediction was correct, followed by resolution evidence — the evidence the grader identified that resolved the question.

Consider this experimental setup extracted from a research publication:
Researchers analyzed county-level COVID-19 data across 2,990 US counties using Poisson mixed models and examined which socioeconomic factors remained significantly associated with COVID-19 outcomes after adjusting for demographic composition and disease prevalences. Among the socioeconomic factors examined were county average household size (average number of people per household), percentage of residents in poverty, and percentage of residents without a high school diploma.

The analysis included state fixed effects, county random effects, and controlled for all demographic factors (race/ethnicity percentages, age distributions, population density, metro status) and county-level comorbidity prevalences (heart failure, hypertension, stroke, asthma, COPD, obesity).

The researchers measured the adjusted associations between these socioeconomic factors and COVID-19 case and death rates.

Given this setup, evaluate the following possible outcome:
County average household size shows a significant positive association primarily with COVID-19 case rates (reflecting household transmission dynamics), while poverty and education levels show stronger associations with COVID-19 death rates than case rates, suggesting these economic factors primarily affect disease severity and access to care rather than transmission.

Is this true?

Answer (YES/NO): NO